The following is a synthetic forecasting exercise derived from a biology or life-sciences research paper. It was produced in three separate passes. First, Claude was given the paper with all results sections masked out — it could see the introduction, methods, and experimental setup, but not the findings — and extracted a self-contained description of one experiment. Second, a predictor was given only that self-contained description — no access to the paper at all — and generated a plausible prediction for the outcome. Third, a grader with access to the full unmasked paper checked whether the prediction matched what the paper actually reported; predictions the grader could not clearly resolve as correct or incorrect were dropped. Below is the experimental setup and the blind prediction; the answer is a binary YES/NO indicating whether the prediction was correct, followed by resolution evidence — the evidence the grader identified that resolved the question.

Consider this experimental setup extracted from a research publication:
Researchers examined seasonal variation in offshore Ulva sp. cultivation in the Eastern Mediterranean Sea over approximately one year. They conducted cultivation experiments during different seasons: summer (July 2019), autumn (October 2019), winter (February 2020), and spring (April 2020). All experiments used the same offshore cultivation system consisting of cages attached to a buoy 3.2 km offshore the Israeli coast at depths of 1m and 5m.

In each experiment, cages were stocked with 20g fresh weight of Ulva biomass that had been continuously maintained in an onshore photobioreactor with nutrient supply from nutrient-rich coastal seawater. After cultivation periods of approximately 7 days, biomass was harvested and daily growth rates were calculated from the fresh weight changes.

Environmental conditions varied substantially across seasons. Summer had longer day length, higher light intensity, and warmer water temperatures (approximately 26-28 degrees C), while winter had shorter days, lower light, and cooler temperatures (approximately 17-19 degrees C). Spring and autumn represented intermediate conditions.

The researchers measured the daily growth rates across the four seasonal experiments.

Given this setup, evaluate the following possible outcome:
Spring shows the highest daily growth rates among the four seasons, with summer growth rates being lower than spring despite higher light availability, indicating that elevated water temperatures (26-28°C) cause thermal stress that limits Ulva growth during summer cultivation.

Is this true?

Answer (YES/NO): NO